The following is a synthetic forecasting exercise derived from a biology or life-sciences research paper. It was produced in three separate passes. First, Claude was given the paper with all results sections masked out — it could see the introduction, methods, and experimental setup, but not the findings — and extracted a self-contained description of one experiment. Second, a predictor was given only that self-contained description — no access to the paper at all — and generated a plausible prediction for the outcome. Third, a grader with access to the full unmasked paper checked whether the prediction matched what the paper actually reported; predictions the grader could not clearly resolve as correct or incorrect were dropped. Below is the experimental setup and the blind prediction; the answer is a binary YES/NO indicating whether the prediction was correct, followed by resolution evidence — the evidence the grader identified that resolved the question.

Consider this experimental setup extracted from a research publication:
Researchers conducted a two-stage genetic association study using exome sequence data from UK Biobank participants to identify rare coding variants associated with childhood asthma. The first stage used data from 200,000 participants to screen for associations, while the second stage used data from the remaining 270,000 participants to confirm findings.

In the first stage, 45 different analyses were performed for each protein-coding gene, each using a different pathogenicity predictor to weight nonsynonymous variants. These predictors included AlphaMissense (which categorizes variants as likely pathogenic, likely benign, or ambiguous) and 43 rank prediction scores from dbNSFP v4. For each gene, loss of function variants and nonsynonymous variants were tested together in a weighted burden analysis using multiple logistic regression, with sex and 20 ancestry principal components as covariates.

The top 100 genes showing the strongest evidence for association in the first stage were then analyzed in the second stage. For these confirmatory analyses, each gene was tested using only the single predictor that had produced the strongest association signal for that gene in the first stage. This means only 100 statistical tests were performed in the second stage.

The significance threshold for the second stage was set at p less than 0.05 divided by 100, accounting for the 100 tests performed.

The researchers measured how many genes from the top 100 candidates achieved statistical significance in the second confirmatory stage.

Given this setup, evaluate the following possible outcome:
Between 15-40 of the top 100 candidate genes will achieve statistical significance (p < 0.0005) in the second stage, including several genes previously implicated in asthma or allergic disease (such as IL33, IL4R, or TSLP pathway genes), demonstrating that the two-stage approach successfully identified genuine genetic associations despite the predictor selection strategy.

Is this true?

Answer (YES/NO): NO